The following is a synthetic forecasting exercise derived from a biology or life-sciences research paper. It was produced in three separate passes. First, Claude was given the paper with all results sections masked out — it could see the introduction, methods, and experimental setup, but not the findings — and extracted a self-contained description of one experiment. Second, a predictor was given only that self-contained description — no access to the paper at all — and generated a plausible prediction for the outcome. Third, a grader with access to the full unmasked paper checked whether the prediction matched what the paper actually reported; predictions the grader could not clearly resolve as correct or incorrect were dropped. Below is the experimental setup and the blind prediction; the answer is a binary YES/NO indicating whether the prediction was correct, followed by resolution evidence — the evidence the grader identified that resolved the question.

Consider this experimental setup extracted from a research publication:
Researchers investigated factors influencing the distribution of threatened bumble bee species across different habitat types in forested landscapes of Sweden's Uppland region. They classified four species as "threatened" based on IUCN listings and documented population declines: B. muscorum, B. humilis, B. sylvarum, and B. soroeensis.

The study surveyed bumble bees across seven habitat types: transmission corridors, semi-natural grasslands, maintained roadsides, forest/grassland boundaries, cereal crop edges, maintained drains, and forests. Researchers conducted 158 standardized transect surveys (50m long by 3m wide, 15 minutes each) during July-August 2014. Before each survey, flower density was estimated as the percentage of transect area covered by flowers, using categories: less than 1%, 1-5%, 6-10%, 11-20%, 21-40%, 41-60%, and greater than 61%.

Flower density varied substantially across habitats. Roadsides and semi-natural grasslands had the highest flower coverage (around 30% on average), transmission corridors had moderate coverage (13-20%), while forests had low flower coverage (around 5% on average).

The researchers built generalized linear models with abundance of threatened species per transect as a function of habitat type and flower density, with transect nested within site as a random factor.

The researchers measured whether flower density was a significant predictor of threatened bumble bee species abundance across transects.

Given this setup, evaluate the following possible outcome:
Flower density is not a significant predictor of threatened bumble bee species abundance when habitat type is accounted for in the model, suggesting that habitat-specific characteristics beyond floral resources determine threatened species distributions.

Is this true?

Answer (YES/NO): YES